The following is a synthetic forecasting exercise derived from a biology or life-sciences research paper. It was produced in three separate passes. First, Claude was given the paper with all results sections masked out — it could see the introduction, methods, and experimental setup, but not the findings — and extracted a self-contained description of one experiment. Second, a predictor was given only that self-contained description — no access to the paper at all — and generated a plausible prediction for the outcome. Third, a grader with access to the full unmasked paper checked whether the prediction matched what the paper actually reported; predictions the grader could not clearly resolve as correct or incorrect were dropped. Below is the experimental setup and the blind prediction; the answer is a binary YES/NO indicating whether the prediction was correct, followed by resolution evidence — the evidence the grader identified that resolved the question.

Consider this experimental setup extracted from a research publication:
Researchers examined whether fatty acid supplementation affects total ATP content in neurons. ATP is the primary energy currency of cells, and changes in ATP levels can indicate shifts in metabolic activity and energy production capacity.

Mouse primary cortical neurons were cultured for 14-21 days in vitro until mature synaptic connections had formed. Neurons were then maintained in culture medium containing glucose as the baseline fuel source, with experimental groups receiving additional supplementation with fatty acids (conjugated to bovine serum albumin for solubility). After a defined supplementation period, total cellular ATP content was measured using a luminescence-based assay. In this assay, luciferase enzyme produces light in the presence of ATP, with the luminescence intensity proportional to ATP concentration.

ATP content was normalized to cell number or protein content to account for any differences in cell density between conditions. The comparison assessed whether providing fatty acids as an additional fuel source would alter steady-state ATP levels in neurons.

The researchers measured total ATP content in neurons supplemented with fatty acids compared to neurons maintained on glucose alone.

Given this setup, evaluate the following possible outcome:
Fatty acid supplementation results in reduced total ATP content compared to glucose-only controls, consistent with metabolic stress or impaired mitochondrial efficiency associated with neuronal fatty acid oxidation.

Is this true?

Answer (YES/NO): NO